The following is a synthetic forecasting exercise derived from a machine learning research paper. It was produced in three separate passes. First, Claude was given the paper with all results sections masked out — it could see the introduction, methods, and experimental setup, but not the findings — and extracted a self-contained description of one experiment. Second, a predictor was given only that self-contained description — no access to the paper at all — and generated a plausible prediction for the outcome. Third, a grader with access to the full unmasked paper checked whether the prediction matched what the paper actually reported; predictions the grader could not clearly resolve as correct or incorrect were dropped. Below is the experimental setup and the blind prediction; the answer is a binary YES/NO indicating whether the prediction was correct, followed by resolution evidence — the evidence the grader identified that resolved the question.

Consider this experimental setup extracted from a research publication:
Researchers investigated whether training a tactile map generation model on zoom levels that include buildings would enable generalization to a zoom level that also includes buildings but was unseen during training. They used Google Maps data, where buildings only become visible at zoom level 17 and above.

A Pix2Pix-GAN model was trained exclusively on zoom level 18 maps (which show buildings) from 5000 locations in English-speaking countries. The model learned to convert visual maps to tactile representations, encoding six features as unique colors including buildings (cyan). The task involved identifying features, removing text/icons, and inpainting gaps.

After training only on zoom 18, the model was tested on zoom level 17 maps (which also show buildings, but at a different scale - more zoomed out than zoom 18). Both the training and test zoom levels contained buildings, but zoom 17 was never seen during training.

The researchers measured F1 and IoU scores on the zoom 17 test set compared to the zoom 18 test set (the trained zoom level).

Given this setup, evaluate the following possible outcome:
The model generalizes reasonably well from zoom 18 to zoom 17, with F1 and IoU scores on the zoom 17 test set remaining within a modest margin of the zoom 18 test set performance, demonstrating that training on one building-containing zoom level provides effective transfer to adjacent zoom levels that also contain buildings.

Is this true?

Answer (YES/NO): YES